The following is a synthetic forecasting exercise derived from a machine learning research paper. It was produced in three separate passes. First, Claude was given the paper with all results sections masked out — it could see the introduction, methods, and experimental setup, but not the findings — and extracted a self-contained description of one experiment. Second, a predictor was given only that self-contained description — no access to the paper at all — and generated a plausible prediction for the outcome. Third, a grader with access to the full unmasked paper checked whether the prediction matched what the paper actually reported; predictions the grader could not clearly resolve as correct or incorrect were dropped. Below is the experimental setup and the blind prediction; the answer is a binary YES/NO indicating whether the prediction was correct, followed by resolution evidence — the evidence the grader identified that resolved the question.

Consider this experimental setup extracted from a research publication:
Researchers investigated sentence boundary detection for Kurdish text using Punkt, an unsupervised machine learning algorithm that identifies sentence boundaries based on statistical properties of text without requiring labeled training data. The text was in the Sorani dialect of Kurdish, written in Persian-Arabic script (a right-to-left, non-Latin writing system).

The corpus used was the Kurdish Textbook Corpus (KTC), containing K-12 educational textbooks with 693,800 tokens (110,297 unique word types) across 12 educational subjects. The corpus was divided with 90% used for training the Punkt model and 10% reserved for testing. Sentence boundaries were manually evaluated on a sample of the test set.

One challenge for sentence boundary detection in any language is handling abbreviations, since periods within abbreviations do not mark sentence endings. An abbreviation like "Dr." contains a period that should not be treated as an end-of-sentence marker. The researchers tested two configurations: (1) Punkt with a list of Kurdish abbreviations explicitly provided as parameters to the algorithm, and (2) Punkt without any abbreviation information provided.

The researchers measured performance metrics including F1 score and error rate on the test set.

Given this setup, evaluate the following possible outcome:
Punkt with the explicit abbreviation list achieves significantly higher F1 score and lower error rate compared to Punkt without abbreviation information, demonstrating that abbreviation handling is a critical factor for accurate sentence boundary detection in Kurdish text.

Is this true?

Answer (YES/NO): YES